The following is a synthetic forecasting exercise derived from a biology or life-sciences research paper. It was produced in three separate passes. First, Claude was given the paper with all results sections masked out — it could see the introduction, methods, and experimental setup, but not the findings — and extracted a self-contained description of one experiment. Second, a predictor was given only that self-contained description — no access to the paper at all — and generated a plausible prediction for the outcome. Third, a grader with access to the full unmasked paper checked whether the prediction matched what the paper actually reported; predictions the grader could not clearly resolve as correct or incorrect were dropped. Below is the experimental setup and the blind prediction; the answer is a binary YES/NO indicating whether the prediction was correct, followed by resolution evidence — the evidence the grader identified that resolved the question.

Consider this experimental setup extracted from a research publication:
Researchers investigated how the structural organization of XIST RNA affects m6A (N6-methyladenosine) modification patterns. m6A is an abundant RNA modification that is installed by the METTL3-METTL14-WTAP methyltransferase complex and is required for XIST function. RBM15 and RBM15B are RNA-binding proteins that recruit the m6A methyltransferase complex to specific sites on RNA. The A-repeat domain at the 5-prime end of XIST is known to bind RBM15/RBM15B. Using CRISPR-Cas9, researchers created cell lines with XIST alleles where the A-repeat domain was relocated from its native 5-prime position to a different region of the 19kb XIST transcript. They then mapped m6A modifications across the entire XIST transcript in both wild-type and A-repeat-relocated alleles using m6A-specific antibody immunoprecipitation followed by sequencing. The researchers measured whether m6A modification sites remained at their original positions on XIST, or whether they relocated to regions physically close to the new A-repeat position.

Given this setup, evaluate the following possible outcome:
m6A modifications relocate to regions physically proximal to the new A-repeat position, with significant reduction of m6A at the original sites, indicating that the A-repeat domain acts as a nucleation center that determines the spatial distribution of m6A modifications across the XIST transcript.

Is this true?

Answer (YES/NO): YES